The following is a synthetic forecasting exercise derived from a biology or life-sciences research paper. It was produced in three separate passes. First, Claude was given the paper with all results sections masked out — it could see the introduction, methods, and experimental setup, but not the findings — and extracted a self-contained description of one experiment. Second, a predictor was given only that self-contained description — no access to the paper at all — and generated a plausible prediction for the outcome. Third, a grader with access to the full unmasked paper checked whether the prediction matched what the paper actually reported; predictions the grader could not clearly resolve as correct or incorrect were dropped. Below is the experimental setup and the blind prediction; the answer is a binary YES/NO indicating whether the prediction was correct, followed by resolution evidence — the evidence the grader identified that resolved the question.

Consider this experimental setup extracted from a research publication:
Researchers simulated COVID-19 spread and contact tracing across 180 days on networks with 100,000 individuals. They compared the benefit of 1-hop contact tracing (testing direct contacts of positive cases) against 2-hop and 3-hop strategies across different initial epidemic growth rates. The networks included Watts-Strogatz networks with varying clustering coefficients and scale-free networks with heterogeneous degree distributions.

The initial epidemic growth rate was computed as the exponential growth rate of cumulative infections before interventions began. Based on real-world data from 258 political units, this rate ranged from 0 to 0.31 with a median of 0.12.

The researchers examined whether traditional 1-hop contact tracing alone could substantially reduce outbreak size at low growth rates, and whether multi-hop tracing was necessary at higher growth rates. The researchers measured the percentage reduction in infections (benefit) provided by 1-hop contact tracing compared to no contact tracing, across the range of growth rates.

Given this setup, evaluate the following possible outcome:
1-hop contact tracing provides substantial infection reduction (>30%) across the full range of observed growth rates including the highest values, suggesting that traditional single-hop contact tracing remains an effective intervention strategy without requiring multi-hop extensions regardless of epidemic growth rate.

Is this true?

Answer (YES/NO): NO